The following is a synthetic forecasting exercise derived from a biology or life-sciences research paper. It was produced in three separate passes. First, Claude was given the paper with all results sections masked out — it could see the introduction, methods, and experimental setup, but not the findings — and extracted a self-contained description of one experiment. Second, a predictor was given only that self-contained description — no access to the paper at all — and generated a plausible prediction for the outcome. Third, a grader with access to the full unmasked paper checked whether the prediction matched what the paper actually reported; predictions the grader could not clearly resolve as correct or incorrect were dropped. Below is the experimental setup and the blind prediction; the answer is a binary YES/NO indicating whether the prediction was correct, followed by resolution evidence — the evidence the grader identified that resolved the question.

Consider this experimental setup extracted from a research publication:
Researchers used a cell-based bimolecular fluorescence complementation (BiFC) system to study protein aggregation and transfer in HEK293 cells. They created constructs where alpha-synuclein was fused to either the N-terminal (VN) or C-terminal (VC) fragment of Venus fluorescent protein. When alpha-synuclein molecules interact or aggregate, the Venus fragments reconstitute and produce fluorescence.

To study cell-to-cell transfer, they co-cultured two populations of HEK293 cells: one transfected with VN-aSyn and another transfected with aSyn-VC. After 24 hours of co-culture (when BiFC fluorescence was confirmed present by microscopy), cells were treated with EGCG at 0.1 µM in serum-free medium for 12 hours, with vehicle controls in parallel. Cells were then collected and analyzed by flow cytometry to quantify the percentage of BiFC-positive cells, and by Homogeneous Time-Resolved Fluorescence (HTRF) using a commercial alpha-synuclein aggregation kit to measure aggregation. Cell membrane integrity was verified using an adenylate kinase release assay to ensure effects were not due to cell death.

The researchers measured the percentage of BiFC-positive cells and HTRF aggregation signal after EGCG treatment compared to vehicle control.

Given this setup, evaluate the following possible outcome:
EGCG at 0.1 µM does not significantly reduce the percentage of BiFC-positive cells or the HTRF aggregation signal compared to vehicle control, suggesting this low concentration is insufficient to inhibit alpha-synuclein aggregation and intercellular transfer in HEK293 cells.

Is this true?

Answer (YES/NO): NO